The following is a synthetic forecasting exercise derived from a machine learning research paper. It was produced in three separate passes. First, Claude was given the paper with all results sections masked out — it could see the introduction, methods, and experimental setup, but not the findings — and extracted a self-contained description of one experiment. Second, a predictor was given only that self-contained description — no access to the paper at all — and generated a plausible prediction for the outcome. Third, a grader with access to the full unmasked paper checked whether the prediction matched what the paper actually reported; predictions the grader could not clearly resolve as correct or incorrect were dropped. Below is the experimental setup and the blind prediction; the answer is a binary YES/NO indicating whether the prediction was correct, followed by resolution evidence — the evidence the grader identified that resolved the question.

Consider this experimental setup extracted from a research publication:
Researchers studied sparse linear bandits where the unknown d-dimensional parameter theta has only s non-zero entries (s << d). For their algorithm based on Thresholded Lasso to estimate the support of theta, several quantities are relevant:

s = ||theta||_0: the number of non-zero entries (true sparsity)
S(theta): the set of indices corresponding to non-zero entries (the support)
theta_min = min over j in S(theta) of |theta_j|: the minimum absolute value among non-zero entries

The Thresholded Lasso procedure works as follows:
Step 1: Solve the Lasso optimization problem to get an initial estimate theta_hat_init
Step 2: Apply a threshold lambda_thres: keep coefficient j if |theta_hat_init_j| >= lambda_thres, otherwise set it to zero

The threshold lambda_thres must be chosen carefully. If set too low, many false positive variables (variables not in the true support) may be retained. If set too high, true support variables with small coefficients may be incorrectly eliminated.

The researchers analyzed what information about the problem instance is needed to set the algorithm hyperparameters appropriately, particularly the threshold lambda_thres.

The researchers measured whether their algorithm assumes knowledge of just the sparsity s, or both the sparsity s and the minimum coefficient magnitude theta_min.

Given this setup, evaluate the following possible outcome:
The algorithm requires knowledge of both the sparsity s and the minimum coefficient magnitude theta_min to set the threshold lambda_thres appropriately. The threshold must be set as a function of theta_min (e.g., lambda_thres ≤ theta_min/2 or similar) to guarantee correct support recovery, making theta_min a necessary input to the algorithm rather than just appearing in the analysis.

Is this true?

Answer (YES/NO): YES